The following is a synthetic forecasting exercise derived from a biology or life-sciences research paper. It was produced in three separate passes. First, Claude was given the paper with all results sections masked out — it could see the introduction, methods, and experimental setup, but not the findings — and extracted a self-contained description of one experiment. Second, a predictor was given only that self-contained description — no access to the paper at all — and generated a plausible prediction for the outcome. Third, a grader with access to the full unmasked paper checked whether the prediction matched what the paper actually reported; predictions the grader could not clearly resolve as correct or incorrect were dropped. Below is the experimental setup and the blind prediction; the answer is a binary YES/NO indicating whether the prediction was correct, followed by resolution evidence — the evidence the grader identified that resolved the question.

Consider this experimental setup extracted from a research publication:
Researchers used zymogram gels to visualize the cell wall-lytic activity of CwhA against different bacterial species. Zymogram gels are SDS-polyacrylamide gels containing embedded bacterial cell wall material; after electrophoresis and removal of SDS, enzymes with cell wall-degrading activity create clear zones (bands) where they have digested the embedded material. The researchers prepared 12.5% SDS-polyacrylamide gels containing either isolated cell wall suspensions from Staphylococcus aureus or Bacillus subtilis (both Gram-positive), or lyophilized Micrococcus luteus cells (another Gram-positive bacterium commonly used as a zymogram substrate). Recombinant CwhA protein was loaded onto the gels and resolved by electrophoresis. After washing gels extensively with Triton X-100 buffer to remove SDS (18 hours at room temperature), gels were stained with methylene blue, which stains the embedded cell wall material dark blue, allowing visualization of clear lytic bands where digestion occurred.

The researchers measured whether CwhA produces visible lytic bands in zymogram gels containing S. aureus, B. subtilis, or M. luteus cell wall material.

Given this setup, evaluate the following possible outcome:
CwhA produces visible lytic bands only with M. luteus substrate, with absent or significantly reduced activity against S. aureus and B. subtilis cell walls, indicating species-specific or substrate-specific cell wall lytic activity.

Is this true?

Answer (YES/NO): NO